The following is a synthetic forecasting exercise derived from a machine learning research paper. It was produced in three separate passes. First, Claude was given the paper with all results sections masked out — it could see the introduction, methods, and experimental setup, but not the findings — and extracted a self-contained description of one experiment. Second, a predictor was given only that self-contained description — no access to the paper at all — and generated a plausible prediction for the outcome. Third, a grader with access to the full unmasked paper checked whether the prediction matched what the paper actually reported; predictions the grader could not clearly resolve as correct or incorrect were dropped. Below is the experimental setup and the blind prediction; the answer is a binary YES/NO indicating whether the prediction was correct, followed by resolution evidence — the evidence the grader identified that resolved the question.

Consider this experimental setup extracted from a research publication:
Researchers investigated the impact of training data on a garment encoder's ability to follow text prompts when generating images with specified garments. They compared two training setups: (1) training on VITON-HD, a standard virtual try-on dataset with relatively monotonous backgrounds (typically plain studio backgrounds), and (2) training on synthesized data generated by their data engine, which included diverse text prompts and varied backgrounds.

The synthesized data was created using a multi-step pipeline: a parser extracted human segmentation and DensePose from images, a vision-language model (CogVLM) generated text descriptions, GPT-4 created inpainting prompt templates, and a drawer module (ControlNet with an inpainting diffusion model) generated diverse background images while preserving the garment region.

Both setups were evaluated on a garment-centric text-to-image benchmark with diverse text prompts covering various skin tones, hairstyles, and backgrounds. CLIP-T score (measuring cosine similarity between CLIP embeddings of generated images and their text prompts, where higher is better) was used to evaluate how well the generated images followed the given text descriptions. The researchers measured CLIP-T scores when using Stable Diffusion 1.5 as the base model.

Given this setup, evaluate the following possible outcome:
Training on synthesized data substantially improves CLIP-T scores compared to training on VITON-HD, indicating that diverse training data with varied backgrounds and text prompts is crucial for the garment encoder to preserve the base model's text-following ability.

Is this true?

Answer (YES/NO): YES